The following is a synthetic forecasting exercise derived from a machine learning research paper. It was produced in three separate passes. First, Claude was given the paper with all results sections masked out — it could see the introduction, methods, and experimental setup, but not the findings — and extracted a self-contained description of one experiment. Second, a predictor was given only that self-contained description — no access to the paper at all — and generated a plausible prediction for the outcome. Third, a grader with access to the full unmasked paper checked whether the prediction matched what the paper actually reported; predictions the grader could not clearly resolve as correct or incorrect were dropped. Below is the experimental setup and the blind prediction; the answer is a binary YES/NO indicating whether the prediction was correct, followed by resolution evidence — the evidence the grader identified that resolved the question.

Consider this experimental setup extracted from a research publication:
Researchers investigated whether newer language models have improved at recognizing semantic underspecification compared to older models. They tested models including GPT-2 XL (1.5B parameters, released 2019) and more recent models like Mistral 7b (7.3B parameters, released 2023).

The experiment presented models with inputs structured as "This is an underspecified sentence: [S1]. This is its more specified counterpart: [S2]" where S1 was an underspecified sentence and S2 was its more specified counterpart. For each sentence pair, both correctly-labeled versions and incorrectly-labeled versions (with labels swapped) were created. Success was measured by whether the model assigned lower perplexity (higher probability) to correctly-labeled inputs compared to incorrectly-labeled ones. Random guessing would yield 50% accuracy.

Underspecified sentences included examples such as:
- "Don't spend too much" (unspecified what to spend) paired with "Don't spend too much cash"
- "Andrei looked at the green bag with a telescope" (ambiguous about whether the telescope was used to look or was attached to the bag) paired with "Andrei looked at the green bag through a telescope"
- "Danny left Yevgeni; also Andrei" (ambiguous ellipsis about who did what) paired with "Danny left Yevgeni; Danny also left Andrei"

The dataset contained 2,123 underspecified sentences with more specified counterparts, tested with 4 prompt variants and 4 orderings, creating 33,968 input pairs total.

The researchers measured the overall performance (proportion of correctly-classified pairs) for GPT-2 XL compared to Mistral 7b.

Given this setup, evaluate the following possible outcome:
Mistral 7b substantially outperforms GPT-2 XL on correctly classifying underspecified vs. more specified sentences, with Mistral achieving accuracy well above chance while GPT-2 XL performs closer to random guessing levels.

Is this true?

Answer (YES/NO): YES